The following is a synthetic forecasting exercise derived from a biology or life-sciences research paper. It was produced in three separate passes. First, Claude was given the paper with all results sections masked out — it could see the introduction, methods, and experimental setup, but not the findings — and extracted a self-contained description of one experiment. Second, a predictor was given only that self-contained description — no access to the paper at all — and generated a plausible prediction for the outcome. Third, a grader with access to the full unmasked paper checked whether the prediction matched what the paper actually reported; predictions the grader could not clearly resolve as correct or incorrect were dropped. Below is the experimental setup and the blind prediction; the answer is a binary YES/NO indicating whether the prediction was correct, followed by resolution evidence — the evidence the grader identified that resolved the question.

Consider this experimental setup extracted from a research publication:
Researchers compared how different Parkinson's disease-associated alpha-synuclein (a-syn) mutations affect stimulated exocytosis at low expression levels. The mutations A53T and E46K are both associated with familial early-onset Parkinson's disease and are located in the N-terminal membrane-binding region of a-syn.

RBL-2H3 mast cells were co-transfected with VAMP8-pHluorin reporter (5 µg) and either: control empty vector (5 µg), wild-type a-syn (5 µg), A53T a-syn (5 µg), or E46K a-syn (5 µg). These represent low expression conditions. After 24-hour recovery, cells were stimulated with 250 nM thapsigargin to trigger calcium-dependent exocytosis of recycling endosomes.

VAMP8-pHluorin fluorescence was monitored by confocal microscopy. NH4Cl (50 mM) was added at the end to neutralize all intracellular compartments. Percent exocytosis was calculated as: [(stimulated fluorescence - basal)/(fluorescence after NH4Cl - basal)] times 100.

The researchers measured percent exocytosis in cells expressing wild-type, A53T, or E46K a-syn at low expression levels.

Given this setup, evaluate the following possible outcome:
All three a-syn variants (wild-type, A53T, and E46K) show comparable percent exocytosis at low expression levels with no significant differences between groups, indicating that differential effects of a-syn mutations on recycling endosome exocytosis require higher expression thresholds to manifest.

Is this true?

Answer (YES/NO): YES